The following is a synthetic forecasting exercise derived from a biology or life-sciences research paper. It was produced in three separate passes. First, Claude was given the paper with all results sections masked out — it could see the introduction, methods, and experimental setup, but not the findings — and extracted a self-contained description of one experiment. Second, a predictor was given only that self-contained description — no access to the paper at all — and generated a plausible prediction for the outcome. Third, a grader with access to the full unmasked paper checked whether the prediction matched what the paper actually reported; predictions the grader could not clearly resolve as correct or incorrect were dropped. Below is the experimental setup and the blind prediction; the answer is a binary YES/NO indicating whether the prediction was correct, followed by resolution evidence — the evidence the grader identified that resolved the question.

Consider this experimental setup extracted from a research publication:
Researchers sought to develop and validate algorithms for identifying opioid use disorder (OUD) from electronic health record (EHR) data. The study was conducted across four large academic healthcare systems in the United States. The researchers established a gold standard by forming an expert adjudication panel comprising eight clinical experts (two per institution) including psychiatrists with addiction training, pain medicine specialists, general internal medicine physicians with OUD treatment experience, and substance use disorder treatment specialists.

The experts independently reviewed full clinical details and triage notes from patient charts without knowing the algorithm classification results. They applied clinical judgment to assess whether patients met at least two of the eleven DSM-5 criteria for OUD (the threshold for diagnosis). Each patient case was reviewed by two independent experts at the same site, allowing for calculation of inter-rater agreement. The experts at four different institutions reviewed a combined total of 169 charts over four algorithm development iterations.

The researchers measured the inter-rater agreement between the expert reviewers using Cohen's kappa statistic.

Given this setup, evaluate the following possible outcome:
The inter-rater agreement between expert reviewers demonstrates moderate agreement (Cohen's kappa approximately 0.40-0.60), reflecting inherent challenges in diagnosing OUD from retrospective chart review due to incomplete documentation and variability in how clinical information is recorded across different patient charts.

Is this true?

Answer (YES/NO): NO